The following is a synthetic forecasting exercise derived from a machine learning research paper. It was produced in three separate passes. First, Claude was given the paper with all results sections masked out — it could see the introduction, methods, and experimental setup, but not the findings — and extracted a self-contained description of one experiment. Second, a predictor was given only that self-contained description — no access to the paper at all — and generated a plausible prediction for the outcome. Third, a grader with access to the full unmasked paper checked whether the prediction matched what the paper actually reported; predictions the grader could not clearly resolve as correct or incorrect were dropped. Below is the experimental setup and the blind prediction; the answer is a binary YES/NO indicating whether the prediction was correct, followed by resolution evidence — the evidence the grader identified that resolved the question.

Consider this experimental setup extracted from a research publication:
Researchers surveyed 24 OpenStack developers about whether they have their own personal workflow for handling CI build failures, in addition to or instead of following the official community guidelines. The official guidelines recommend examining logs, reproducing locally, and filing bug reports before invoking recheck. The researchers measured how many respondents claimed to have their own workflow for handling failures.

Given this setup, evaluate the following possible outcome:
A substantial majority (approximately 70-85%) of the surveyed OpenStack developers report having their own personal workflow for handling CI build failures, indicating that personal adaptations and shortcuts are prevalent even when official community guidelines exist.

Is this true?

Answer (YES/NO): NO